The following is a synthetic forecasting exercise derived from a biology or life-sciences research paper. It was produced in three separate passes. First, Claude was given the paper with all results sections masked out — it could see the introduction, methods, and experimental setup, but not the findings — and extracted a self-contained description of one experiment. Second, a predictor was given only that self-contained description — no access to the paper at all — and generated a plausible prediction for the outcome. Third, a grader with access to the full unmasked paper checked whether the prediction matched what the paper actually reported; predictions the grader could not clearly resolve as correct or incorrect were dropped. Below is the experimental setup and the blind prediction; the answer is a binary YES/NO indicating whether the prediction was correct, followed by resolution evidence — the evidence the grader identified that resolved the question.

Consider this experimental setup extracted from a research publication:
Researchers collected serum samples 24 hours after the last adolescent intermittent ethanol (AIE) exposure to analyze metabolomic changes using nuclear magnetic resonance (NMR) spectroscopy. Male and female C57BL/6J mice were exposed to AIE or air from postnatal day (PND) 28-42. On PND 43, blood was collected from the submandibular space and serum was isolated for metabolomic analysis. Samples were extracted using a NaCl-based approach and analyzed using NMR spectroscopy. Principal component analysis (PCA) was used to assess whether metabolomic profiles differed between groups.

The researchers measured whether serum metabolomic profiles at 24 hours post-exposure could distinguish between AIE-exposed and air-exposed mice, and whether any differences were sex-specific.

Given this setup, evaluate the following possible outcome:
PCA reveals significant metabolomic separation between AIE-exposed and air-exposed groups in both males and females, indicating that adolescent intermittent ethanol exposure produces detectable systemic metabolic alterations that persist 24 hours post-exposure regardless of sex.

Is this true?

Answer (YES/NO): NO